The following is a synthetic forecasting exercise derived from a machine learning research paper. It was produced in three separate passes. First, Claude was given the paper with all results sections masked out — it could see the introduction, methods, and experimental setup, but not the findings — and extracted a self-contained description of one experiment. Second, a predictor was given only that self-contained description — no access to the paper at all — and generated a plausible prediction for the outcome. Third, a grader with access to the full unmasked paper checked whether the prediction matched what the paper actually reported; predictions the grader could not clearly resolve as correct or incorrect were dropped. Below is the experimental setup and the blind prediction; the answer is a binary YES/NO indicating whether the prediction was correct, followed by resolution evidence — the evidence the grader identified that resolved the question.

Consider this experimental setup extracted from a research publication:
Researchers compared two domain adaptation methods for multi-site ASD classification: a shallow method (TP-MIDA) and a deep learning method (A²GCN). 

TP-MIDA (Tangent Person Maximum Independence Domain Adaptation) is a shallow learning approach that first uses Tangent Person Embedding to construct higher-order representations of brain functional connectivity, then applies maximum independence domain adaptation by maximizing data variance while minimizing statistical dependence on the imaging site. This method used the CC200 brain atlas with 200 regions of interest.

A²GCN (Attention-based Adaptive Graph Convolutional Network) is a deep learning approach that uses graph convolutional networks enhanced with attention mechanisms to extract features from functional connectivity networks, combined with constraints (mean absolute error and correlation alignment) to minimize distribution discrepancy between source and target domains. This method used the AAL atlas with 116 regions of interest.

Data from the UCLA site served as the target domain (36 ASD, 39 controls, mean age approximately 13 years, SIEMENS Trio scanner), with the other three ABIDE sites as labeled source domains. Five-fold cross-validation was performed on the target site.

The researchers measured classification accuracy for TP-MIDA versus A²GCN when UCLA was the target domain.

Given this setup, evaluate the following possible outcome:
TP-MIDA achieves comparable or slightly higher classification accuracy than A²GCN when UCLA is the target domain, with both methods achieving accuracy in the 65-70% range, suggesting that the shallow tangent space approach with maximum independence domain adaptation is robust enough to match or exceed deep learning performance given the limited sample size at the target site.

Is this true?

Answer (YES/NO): NO